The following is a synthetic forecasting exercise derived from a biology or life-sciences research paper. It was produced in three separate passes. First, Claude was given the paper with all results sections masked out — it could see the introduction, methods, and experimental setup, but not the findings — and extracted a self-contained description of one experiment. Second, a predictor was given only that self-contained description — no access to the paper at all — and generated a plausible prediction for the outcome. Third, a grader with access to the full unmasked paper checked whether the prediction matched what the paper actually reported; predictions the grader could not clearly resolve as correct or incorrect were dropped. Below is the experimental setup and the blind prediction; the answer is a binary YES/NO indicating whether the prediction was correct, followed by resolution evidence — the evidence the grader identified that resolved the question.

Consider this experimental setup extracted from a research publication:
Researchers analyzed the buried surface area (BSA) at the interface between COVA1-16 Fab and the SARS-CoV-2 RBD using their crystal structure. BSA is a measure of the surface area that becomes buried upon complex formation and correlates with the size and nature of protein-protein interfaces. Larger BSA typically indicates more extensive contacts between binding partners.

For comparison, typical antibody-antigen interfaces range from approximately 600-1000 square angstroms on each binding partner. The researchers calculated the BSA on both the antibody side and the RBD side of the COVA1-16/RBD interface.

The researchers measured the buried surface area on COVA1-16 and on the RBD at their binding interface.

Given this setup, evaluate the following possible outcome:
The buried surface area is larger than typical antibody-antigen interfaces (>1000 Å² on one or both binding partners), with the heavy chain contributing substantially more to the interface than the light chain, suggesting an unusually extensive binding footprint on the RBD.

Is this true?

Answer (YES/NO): NO